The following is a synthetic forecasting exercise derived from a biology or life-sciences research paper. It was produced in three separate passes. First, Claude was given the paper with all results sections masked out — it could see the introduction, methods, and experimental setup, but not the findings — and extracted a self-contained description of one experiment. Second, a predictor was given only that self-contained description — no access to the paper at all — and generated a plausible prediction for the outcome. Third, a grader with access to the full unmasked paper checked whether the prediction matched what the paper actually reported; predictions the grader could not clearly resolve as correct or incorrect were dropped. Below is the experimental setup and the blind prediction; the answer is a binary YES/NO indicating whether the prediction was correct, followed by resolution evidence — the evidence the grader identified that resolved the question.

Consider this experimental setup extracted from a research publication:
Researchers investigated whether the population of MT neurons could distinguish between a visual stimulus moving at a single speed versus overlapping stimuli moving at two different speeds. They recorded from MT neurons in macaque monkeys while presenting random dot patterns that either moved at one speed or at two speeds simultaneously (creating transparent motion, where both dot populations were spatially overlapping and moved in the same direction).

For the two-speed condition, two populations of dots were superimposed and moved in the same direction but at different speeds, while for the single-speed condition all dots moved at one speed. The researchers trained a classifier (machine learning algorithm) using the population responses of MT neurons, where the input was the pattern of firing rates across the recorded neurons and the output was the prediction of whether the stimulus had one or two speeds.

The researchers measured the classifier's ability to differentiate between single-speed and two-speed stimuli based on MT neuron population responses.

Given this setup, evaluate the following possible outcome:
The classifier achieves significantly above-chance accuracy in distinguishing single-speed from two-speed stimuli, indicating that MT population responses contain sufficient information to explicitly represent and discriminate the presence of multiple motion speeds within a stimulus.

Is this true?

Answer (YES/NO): YES